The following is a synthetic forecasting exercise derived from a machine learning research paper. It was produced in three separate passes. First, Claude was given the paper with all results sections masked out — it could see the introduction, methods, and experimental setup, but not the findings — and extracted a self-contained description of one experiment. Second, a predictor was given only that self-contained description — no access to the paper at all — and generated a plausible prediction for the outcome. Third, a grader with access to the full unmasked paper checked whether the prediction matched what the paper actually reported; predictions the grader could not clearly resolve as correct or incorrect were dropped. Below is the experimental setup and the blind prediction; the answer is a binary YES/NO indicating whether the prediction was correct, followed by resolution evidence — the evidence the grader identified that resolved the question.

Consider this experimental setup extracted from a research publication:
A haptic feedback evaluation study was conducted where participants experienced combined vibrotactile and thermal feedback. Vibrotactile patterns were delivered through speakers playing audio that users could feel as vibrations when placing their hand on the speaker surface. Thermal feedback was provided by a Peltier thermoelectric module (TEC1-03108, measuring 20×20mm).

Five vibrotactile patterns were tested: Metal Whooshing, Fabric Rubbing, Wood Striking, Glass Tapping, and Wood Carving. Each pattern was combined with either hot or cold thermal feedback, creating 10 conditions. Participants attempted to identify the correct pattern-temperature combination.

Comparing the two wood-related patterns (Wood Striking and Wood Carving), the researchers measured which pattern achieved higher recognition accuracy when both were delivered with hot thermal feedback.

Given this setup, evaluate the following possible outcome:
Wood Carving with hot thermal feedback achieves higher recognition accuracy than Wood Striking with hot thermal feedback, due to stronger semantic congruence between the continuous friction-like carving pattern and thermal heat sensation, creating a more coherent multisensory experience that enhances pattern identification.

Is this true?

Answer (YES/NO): YES